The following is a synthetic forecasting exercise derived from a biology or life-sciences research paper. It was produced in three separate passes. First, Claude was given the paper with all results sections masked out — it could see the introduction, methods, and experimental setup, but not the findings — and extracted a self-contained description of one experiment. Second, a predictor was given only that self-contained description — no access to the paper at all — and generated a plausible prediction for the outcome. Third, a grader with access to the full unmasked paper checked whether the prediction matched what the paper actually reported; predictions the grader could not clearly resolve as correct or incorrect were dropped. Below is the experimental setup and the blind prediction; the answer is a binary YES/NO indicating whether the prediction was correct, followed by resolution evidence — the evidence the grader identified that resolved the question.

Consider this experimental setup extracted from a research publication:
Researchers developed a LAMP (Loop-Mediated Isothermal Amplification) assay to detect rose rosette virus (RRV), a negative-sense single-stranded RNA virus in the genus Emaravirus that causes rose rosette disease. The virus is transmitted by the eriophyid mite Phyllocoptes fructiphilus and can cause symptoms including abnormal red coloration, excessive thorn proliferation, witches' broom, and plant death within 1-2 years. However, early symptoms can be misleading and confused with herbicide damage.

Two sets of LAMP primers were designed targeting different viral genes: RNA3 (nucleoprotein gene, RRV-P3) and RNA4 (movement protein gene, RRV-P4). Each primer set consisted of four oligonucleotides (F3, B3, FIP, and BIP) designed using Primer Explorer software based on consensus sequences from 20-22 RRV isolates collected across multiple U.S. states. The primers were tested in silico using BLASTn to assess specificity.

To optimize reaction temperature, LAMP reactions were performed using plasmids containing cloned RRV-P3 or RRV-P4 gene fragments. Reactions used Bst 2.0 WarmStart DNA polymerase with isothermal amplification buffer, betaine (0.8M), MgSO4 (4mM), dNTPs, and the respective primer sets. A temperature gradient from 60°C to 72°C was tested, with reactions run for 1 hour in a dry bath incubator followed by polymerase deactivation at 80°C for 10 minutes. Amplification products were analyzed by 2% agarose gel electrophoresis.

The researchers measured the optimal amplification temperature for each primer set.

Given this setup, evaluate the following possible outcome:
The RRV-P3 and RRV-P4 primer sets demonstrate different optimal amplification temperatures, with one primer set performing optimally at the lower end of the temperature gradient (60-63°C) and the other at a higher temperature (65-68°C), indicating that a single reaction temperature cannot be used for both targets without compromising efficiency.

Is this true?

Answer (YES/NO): NO